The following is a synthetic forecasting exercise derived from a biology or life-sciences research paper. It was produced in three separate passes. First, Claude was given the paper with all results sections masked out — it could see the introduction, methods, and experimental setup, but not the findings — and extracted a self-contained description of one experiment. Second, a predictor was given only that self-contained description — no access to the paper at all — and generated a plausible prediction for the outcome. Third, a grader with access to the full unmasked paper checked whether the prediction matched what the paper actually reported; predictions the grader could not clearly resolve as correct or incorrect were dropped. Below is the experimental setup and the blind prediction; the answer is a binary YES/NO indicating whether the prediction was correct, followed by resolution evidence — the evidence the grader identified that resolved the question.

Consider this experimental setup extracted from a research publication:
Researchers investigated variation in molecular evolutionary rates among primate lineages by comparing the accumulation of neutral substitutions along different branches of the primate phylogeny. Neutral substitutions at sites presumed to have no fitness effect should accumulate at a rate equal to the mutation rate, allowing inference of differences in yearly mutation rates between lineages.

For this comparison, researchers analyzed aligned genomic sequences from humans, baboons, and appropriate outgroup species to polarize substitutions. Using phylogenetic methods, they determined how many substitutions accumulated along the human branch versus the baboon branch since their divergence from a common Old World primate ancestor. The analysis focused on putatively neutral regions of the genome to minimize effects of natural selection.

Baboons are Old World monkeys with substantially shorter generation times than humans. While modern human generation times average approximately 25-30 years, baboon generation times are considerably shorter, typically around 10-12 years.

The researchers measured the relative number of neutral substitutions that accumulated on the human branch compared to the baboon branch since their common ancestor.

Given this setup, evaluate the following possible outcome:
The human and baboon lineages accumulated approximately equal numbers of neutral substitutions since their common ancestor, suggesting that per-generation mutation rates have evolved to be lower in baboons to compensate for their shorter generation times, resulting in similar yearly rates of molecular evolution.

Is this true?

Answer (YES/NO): NO